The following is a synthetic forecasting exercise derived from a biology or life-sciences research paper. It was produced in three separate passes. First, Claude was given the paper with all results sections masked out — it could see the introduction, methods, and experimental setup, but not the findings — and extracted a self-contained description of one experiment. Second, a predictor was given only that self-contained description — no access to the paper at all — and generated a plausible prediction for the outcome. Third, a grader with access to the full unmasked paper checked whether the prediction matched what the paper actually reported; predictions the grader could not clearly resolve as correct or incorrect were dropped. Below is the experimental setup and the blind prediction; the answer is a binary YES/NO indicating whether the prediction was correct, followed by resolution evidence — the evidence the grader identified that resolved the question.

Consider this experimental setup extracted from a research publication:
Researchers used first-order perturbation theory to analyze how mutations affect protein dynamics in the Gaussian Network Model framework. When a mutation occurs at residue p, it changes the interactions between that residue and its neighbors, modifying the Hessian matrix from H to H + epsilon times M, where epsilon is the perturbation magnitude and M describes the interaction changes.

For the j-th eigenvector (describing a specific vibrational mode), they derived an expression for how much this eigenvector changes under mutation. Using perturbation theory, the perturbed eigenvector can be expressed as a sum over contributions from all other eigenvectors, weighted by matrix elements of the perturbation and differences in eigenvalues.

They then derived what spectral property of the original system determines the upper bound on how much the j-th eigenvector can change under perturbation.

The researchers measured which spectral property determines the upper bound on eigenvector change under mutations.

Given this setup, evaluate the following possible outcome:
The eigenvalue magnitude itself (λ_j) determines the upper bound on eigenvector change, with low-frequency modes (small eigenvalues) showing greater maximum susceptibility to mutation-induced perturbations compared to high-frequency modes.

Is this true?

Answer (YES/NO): NO